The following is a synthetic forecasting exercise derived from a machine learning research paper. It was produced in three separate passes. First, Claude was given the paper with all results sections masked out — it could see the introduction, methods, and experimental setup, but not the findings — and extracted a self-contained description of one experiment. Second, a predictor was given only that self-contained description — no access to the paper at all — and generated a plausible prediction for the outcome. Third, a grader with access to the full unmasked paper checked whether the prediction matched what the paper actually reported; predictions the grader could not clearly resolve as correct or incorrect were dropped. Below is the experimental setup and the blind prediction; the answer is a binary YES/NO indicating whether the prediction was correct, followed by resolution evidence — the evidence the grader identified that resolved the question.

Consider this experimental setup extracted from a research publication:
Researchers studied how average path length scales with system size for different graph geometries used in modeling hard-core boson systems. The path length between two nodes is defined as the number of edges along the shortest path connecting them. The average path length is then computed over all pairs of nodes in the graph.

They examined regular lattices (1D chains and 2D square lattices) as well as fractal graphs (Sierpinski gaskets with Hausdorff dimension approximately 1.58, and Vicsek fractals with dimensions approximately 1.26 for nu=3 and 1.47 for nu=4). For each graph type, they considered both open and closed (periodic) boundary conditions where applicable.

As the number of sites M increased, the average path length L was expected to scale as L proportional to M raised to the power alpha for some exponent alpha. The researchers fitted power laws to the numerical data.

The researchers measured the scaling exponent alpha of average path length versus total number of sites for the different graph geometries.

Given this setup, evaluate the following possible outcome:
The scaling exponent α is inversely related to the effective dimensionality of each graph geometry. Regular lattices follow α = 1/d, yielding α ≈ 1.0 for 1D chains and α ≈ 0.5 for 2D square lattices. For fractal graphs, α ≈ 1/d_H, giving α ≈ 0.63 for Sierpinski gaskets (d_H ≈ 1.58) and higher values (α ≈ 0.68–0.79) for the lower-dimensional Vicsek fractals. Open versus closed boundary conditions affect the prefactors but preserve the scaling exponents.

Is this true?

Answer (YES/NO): YES